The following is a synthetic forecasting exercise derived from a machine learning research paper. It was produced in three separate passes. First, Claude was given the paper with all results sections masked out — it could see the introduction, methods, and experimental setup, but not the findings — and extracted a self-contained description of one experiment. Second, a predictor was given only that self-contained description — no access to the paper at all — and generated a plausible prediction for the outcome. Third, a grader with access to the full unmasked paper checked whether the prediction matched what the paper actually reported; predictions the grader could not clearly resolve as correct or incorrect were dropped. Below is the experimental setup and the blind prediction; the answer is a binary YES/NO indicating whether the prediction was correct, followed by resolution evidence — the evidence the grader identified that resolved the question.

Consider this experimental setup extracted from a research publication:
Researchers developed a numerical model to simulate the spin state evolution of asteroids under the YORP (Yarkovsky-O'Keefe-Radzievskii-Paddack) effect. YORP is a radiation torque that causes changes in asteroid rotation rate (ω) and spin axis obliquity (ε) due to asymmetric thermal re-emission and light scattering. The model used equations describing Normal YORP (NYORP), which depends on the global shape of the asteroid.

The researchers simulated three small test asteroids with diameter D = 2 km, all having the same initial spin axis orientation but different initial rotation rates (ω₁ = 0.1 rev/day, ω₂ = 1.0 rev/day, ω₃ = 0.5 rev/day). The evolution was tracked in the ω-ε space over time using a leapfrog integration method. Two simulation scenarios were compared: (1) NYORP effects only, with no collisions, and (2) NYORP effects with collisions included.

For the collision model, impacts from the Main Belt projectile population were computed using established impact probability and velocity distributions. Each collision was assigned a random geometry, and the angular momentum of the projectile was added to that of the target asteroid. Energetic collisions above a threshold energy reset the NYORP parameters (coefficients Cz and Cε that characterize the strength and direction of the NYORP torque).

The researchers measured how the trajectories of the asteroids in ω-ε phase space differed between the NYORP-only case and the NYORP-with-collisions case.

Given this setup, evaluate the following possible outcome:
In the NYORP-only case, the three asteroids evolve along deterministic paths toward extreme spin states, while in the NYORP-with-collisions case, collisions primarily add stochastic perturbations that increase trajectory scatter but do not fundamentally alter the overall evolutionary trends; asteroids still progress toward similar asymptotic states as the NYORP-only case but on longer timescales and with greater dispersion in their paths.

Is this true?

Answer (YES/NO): NO